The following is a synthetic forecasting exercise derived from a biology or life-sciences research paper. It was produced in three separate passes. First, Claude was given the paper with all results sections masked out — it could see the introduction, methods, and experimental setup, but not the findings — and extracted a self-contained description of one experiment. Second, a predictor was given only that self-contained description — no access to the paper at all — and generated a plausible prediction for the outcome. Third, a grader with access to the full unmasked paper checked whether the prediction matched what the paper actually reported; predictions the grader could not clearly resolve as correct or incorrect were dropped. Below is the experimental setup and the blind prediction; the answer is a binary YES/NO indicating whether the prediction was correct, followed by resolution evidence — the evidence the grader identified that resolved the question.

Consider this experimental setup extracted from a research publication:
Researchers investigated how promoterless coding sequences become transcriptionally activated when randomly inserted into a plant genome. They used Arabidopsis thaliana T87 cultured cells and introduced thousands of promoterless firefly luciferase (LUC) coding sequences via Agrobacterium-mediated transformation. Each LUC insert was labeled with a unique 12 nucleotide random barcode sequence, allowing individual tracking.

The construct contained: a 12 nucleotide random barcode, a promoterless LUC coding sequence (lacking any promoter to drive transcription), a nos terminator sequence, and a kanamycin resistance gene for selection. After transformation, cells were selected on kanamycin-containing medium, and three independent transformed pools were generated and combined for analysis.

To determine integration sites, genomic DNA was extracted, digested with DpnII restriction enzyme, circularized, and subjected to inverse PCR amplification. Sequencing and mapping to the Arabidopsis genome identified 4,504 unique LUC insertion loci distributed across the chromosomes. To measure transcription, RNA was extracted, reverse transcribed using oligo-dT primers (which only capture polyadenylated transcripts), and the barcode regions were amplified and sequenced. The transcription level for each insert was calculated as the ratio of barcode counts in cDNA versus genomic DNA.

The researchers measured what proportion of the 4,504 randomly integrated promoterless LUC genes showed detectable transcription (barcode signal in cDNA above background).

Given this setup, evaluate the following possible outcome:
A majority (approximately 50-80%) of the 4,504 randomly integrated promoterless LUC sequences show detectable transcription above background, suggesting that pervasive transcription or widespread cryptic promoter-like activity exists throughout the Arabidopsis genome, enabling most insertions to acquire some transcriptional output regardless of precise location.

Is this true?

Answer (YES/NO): NO